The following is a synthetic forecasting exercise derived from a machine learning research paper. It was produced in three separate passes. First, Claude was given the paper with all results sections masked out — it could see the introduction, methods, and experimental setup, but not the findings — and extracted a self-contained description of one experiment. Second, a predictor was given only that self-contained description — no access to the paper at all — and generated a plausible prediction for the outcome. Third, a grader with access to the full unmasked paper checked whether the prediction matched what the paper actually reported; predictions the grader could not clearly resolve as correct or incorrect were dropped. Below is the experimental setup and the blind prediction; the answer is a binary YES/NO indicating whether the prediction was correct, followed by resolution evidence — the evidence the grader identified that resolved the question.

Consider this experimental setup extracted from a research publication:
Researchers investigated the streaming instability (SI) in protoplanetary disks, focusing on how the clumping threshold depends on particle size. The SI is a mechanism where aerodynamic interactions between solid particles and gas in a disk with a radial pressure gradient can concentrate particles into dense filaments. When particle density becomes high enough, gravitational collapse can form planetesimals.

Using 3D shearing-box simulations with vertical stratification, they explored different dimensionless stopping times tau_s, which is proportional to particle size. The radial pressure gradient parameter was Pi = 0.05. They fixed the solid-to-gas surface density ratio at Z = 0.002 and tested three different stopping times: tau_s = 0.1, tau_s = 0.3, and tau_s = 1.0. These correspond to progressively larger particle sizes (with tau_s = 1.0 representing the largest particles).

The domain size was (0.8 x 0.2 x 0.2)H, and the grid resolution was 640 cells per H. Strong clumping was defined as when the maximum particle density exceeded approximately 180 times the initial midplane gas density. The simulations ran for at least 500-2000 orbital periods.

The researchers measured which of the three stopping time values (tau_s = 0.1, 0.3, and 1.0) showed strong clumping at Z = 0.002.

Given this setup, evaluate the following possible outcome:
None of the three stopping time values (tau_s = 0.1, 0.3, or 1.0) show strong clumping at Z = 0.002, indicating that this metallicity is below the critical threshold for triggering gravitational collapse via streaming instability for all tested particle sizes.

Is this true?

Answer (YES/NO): NO